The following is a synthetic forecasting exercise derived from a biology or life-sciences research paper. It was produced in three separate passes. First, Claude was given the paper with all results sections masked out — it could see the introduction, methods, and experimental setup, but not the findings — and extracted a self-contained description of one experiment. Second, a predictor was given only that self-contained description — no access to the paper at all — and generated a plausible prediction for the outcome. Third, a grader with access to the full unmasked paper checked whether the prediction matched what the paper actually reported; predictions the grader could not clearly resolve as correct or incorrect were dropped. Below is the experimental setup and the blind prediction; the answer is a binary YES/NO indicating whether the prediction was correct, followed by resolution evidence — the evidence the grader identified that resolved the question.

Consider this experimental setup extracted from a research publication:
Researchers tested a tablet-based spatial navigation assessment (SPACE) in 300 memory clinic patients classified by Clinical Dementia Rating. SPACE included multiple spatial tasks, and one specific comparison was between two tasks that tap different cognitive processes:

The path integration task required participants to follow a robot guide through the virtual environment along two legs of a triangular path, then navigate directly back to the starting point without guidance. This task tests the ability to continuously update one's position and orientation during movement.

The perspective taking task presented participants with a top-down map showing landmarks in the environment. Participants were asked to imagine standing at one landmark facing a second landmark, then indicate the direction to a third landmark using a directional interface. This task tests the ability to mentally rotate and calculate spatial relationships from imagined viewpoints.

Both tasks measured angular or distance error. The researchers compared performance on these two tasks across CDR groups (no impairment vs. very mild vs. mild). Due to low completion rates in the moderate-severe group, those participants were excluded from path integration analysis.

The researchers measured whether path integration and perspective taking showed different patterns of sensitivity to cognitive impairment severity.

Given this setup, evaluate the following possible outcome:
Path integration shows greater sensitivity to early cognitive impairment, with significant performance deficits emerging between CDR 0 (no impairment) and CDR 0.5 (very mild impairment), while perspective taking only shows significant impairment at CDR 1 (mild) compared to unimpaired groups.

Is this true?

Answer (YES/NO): NO